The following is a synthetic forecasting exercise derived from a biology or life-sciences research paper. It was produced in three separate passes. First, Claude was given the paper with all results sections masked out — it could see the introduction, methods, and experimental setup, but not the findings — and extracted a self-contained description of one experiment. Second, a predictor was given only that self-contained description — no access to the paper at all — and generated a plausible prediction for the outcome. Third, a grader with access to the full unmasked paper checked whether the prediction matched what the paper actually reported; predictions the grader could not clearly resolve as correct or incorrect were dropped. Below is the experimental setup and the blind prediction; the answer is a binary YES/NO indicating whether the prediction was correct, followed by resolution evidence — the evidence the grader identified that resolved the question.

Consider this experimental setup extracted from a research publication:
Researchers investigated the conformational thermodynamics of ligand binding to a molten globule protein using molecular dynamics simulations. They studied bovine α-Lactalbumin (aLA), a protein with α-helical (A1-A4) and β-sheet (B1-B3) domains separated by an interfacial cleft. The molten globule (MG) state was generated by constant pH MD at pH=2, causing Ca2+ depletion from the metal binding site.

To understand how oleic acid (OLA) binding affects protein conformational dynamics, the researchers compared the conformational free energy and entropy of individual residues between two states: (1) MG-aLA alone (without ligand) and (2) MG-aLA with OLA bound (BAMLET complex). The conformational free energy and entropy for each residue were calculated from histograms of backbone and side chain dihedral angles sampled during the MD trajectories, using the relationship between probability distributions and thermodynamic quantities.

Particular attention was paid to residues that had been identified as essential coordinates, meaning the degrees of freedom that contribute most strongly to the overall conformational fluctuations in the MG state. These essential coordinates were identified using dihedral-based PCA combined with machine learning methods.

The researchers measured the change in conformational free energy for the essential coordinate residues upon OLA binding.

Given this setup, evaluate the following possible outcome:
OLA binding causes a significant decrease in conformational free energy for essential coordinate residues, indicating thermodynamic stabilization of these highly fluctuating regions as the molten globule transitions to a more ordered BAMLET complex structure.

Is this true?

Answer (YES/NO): NO